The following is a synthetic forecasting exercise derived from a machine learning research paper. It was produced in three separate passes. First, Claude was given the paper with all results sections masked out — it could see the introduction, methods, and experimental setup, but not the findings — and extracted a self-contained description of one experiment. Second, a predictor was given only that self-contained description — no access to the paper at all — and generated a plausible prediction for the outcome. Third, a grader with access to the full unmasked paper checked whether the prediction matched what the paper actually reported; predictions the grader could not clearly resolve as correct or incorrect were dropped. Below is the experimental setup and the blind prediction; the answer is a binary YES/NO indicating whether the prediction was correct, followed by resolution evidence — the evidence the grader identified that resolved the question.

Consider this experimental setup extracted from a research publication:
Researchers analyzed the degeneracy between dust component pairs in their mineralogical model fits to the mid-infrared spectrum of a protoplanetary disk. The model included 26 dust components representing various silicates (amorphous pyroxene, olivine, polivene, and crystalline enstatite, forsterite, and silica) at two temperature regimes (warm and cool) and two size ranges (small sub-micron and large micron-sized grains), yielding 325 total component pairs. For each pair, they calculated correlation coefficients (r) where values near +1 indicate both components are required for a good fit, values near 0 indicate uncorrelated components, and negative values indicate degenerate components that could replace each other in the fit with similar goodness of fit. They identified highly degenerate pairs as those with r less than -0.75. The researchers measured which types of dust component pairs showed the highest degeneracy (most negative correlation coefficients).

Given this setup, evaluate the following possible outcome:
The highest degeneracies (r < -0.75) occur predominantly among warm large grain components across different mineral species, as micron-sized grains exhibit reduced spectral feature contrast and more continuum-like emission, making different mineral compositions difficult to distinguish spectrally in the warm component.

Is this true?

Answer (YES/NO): NO